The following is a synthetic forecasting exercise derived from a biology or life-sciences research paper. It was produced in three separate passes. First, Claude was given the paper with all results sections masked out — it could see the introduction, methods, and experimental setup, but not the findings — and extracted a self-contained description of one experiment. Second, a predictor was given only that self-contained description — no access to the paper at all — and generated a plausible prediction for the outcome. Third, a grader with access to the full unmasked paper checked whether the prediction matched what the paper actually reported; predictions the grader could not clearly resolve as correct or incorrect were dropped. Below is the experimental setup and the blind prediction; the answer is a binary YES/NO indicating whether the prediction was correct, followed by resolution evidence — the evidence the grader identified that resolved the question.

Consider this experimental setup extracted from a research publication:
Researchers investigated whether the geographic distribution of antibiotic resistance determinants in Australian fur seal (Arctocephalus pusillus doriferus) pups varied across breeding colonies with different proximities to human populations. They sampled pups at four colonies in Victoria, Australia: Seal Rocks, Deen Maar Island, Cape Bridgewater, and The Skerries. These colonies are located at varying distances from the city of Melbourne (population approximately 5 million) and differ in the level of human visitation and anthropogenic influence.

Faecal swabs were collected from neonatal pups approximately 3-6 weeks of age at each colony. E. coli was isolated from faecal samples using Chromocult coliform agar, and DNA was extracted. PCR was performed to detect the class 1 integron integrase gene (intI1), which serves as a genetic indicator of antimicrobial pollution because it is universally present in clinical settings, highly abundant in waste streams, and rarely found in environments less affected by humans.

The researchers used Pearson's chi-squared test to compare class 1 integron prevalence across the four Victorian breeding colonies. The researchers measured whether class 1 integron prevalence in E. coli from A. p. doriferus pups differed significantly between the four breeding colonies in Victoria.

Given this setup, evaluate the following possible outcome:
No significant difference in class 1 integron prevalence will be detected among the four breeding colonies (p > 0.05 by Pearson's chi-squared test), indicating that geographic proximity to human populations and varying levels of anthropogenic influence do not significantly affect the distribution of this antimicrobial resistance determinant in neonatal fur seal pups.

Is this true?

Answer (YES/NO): NO